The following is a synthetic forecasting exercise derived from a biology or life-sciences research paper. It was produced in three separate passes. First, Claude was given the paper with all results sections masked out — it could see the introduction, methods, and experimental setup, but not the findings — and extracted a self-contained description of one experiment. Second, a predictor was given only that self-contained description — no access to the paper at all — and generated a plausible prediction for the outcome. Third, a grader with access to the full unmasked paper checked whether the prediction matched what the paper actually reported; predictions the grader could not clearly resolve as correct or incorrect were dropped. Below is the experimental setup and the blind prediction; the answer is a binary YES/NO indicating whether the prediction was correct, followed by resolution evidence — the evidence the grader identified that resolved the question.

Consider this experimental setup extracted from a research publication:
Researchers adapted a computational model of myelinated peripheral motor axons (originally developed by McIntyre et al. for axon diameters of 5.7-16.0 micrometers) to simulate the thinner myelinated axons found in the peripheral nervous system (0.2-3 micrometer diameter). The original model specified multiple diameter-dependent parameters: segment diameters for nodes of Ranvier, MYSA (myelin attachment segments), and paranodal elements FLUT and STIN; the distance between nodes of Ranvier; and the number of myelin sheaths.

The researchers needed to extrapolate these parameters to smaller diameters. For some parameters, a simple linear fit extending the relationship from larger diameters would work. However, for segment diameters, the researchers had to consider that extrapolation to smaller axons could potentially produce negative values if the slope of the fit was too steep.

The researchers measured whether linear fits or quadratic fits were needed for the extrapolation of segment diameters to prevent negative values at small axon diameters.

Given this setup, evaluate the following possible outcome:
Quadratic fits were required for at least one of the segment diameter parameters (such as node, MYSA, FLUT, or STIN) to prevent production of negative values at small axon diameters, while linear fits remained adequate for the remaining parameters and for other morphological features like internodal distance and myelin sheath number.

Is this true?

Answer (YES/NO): YES